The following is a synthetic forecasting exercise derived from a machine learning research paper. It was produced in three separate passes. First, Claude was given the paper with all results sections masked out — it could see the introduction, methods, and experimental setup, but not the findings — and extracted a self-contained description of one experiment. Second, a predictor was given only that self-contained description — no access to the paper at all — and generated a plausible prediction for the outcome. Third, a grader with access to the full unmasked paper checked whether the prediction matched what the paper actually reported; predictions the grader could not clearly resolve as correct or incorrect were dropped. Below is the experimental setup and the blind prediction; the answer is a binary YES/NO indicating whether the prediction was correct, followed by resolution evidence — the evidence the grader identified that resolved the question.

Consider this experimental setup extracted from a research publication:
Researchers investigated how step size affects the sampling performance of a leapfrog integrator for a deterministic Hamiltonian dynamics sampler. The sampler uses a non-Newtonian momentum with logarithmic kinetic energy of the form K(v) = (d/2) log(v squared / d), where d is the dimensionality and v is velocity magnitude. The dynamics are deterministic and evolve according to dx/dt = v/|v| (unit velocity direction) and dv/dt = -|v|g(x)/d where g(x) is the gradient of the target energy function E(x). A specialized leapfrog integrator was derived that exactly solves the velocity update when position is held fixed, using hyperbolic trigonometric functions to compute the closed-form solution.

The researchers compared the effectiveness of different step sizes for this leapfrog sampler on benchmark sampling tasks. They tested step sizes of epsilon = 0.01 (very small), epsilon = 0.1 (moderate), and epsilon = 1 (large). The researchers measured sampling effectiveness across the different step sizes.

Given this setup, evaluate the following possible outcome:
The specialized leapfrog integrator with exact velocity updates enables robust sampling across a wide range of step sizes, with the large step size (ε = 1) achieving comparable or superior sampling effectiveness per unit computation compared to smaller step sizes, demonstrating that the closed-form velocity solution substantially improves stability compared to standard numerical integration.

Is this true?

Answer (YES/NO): NO